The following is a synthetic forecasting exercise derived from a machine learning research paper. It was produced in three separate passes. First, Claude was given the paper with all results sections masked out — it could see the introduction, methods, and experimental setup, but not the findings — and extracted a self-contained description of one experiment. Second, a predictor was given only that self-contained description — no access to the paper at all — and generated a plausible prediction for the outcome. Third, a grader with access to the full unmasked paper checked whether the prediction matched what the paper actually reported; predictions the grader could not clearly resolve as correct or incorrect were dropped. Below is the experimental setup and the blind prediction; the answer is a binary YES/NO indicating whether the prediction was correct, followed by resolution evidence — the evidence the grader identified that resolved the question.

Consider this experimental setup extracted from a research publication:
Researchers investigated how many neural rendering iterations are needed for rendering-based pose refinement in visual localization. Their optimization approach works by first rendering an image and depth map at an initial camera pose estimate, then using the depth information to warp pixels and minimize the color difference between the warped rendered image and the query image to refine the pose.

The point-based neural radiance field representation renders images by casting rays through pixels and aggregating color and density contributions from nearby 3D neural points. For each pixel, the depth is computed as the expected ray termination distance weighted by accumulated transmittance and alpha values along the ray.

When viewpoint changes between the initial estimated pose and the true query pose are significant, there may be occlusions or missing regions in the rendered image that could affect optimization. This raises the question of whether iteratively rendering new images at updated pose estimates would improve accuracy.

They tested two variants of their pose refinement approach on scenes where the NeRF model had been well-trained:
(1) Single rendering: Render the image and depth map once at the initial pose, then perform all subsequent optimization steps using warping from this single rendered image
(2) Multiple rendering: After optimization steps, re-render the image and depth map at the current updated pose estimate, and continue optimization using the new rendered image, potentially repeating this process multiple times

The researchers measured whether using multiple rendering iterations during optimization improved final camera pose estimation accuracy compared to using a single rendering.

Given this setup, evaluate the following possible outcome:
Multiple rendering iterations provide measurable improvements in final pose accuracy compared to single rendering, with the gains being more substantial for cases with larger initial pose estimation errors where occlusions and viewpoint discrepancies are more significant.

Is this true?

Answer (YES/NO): NO